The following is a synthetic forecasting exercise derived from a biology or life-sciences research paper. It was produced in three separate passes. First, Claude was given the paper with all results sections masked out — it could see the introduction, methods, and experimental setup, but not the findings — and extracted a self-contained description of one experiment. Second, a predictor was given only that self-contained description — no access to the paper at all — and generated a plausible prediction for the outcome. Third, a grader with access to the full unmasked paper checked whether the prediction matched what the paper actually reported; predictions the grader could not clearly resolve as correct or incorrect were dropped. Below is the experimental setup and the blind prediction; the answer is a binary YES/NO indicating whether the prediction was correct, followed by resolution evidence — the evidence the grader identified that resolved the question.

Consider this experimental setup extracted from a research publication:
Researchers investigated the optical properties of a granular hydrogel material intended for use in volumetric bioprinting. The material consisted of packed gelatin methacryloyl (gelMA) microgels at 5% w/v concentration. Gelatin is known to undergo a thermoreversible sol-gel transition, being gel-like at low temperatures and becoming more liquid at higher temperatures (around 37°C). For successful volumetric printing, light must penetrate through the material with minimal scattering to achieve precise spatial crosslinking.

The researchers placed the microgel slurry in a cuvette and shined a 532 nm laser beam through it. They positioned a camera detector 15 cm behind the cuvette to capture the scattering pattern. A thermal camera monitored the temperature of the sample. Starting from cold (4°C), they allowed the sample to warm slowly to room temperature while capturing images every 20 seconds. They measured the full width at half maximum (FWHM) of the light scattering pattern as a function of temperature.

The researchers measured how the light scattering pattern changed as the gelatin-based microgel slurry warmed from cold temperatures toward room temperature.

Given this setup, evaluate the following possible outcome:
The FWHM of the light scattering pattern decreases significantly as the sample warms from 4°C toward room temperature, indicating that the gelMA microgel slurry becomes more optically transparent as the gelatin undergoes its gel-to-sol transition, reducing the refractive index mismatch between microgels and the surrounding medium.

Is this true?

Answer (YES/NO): YES